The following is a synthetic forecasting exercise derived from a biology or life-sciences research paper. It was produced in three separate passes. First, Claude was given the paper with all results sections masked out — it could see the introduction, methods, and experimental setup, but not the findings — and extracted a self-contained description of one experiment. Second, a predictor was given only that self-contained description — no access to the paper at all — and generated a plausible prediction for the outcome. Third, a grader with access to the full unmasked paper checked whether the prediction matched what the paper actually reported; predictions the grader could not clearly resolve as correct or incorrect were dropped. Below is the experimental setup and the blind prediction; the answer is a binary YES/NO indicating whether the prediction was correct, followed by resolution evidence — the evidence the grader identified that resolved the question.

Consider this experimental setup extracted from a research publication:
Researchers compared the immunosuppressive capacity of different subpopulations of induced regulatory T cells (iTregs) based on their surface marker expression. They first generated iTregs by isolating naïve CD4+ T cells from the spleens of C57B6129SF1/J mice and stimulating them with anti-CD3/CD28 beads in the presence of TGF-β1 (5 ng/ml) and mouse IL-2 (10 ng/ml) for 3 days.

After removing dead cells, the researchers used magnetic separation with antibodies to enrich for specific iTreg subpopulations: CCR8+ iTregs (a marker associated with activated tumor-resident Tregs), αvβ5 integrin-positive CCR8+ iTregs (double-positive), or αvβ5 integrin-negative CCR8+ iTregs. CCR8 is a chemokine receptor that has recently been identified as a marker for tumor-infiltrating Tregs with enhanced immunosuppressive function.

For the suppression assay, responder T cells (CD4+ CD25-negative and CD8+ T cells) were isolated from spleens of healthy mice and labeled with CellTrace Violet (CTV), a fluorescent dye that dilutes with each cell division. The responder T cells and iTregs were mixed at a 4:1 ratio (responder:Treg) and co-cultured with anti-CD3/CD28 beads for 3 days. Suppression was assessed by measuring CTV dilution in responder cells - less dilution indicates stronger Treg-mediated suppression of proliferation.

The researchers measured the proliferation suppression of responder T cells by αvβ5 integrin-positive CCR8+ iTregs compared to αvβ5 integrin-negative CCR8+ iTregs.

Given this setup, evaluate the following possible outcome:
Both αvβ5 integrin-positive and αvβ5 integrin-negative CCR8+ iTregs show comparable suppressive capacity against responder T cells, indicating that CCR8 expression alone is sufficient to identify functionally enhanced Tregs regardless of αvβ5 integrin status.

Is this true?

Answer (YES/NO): NO